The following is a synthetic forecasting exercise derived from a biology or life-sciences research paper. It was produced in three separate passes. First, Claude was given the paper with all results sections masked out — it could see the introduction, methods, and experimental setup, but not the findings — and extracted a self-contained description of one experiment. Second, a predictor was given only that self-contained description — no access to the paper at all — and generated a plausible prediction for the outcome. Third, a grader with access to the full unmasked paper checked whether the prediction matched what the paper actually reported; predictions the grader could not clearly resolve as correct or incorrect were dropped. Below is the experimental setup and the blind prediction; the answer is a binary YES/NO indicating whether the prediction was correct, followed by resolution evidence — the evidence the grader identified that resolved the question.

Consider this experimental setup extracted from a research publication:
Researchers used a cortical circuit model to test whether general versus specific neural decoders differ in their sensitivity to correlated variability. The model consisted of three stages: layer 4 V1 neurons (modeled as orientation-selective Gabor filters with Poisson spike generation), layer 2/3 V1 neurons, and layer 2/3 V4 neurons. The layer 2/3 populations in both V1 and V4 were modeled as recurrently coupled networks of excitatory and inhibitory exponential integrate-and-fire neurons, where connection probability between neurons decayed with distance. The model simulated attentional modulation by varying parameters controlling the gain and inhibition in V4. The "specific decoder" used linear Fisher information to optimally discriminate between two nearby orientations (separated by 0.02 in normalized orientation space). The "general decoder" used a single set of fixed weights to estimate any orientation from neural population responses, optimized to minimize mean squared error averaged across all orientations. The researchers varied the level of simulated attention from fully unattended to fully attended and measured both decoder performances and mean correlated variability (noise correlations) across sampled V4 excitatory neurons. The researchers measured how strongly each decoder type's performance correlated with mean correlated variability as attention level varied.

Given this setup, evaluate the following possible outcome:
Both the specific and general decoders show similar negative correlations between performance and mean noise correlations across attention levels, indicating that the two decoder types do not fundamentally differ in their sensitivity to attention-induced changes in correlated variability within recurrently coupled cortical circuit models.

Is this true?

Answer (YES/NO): NO